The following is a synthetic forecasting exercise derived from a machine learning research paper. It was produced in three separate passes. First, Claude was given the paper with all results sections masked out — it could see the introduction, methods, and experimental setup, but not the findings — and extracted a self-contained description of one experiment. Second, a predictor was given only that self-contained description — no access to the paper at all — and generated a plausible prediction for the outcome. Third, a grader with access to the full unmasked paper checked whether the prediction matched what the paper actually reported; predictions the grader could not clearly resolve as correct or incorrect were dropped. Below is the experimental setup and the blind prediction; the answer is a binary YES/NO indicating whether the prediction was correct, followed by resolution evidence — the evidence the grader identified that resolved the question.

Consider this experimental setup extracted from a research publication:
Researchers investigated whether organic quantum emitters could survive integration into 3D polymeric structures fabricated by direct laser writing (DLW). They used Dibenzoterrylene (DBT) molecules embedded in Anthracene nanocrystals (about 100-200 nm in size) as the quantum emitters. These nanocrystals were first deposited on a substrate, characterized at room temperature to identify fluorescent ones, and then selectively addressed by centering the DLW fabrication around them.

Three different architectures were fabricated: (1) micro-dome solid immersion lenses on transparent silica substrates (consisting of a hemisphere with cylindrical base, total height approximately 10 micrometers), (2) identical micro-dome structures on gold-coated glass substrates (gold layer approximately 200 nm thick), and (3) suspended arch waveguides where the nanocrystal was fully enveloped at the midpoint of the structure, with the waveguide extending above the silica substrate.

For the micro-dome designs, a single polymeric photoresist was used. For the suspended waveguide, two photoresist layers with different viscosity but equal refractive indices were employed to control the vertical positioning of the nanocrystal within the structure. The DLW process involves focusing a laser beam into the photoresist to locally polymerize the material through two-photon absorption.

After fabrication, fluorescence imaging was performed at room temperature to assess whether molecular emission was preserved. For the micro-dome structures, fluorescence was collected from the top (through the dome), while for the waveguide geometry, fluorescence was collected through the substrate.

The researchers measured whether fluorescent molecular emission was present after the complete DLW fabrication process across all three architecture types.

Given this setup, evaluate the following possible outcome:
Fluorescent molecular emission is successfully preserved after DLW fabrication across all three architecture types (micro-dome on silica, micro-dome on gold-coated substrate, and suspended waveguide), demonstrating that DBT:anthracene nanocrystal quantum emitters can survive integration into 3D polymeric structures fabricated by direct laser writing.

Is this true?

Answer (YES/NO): YES